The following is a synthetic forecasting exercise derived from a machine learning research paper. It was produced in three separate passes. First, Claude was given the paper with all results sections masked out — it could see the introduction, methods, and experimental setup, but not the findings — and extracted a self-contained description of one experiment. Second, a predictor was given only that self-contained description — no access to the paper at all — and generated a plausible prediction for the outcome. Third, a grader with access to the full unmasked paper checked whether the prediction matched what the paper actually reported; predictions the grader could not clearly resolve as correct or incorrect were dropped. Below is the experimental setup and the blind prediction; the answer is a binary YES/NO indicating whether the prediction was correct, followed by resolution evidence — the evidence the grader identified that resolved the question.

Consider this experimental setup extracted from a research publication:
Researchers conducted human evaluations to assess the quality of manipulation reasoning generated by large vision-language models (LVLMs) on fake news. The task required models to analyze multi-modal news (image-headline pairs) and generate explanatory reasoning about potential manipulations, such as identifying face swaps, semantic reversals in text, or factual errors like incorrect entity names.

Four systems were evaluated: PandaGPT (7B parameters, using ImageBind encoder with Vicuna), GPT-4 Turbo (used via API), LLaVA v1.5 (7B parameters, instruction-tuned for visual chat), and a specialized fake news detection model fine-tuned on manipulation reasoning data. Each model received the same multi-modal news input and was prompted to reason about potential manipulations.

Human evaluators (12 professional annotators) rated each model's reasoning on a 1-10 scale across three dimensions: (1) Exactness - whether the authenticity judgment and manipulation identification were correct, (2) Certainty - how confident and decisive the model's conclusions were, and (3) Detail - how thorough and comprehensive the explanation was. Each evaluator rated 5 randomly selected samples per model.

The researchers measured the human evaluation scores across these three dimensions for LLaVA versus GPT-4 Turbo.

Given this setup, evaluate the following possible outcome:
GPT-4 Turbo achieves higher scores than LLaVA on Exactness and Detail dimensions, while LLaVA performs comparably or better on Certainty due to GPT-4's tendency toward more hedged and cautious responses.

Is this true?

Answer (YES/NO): NO